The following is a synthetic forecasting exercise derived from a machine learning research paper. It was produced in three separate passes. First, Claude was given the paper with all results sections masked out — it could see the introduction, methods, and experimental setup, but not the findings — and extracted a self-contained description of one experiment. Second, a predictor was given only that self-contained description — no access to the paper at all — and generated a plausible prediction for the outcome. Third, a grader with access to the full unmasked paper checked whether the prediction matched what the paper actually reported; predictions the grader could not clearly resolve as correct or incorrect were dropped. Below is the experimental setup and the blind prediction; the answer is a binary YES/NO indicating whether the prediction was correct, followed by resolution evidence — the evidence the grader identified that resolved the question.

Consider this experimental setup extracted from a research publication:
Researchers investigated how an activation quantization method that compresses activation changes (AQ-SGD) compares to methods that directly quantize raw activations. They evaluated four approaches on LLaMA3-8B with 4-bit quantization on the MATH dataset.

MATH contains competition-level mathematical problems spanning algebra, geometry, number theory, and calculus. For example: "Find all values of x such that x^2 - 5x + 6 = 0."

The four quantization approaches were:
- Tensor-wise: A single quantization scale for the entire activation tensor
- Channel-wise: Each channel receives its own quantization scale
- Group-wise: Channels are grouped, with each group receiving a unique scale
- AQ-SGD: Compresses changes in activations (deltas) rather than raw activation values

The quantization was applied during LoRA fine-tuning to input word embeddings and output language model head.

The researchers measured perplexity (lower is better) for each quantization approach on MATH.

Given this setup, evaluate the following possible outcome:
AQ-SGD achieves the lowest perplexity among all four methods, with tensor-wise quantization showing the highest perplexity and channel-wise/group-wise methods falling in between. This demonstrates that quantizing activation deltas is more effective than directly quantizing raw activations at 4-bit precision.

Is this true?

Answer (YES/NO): NO